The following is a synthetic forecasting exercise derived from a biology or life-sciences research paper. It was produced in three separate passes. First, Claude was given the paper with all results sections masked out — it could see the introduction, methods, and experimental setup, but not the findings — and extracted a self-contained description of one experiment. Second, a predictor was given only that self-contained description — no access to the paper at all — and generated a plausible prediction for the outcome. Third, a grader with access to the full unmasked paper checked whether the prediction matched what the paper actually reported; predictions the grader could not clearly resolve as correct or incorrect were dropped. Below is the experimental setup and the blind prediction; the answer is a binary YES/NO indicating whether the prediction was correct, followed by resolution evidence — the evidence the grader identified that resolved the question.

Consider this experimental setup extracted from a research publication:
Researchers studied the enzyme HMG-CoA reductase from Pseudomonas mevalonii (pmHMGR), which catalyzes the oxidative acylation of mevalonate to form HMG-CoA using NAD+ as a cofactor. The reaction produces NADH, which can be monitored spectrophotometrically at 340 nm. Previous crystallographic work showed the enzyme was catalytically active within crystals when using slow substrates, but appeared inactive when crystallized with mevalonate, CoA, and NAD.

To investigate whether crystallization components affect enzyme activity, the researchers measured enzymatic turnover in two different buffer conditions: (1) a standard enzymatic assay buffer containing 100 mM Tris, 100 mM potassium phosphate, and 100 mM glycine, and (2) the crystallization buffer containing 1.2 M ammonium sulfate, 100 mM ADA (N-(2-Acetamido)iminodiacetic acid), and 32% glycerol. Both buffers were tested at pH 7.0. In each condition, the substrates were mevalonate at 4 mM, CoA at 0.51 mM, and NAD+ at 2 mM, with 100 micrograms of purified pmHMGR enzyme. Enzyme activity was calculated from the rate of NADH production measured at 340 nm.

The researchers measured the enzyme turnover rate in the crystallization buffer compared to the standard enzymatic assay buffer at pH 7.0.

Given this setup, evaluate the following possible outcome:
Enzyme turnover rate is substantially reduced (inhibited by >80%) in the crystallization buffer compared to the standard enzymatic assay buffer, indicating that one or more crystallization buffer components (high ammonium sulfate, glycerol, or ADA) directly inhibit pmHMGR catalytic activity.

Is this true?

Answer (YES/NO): YES